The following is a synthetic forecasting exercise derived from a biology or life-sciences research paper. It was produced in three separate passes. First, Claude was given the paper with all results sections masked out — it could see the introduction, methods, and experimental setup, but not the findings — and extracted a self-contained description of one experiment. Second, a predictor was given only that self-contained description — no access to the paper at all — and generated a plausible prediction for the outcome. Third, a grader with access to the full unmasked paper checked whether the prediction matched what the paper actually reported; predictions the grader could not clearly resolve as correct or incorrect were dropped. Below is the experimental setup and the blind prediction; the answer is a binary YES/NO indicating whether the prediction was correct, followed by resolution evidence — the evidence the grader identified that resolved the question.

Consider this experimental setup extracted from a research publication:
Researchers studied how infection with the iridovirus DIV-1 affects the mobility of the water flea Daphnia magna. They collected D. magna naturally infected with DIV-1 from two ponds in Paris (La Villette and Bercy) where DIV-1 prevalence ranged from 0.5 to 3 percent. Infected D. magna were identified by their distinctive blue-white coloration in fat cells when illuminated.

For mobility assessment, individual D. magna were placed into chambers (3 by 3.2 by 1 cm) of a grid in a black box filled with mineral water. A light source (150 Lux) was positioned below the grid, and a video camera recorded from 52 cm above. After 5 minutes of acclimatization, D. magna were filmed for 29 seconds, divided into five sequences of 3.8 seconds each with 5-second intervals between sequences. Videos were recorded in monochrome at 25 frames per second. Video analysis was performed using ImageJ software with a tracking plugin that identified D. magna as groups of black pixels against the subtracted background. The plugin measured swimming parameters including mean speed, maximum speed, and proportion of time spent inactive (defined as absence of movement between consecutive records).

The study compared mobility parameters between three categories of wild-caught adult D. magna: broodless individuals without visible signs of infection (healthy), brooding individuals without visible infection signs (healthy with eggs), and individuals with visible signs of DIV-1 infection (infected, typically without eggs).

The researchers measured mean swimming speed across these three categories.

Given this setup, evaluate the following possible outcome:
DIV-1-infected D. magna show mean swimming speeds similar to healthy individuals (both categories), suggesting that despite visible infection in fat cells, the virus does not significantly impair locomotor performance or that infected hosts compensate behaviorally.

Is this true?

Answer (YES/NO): NO